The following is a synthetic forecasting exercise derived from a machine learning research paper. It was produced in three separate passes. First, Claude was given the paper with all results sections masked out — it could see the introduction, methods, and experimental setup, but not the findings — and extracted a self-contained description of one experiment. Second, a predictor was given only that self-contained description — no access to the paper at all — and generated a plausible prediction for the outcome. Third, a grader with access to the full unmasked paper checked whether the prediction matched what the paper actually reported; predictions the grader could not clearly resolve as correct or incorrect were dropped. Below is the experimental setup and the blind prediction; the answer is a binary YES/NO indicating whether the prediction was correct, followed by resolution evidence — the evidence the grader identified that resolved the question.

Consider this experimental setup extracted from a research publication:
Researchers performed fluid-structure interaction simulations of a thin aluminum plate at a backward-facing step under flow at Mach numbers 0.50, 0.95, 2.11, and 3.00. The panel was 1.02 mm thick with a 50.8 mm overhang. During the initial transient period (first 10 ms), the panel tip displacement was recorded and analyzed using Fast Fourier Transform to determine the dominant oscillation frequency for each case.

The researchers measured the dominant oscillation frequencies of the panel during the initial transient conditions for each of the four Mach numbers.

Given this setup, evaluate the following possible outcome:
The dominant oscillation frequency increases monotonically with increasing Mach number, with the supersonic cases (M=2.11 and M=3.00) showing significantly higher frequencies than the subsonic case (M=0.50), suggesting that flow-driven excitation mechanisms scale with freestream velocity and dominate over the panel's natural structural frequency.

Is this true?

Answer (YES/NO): NO